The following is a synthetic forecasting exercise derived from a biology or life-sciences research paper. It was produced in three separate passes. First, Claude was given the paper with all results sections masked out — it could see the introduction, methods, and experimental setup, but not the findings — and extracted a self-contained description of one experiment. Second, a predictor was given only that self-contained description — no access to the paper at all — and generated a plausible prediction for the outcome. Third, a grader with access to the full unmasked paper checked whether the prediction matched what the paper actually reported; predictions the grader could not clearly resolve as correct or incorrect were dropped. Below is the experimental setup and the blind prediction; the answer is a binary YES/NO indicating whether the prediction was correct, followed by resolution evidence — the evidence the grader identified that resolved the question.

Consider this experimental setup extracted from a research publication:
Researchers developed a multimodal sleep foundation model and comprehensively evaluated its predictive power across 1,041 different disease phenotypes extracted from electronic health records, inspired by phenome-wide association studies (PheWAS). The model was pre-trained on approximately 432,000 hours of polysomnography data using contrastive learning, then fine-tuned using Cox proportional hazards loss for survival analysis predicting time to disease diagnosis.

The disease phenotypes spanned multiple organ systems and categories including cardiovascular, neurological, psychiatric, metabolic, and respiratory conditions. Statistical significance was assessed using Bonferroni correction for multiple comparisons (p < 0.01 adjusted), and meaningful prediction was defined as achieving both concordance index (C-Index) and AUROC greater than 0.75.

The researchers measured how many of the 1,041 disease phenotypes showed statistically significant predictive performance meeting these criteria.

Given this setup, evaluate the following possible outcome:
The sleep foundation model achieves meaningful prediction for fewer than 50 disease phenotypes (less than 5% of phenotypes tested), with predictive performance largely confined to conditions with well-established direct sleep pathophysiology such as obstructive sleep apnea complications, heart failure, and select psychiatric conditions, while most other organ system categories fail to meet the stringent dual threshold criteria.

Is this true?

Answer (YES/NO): NO